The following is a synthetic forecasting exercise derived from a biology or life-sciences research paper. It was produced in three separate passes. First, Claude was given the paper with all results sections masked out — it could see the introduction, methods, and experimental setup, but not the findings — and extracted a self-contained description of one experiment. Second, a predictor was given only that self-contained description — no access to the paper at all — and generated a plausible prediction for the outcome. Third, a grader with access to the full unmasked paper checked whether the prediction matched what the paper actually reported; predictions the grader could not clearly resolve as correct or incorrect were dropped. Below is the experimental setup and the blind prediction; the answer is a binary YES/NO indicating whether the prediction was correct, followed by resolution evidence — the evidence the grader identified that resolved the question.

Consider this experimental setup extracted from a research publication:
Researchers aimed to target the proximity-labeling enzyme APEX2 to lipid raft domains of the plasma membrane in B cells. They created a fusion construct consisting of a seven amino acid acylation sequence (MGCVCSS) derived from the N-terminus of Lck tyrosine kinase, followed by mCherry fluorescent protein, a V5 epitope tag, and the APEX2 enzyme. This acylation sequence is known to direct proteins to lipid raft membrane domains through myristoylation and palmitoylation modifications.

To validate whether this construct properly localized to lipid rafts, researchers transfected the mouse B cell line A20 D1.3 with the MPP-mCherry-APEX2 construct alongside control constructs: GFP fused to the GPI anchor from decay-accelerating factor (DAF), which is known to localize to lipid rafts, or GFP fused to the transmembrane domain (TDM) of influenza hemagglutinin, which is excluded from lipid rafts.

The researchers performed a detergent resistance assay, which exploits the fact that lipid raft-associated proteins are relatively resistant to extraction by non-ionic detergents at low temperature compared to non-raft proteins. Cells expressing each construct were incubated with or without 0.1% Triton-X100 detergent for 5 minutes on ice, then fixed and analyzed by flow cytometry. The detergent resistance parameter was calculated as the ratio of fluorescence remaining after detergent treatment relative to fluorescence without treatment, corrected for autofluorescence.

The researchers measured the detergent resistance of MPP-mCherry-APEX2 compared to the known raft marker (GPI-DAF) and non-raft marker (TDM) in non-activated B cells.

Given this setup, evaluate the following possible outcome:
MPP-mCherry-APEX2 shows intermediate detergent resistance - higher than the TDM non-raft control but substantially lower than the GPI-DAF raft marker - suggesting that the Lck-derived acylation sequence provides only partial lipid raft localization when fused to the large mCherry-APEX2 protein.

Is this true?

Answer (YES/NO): NO